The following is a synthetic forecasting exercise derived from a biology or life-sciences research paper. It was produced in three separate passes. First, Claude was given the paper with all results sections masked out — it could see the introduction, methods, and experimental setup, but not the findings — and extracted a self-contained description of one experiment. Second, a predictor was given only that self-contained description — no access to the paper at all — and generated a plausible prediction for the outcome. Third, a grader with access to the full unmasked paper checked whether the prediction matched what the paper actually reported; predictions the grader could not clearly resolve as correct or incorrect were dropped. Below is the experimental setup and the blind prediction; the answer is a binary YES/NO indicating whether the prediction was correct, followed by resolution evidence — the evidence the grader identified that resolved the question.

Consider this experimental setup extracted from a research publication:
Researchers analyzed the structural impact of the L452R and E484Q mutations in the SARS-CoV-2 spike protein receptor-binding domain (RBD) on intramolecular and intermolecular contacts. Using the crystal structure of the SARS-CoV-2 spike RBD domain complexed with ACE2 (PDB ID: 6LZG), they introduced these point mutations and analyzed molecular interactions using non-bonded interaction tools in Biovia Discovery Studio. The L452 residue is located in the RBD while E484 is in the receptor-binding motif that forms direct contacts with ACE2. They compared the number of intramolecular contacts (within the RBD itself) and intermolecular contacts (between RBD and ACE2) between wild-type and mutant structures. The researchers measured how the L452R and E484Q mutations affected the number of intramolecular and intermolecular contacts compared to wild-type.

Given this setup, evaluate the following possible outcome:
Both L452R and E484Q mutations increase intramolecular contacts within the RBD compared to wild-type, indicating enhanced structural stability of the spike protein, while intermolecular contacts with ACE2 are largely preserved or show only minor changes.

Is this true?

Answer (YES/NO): NO